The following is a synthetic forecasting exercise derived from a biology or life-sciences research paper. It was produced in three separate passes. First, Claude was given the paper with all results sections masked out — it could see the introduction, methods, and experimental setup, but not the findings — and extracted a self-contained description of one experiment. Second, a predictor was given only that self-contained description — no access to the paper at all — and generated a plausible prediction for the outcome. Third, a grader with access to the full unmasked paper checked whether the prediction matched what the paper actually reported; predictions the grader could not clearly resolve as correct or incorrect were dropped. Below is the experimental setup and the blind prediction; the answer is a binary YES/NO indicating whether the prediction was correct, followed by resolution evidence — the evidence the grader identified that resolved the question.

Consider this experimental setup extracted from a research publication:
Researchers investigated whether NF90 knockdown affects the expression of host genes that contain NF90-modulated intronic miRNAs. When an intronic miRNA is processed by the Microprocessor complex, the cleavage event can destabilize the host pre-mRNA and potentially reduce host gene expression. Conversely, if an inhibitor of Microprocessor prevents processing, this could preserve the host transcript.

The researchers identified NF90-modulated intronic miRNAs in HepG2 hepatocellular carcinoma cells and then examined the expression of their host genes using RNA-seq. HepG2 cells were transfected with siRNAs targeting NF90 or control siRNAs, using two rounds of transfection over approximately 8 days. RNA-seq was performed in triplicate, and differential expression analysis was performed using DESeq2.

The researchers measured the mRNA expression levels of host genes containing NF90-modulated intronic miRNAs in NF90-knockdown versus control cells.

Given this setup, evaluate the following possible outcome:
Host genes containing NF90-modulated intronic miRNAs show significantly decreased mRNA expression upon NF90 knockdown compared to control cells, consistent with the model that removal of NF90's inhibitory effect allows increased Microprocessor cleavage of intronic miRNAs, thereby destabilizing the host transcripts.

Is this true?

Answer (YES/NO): YES